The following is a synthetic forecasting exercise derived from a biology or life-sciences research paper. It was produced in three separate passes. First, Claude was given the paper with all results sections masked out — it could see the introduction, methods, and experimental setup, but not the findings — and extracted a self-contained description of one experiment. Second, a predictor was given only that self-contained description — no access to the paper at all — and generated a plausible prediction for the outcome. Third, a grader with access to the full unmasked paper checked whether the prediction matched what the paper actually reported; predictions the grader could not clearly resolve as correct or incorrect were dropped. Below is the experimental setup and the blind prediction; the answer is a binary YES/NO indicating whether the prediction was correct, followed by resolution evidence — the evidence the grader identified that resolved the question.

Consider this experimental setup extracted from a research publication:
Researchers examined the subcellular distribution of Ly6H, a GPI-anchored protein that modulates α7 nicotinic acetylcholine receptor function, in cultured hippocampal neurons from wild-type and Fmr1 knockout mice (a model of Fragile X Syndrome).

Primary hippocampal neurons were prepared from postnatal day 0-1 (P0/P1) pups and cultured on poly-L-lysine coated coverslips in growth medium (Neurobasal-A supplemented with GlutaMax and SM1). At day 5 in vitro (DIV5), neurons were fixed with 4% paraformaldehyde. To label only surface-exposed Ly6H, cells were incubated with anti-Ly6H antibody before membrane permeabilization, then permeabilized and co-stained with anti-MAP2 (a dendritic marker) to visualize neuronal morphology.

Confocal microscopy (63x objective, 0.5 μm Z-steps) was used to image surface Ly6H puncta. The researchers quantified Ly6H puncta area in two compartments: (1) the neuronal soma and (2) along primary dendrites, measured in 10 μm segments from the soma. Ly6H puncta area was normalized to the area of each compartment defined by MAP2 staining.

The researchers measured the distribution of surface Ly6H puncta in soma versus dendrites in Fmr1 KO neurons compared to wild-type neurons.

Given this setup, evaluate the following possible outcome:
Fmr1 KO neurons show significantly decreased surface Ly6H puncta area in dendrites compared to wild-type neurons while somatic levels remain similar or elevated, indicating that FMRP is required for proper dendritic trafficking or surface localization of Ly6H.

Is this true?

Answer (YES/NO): NO